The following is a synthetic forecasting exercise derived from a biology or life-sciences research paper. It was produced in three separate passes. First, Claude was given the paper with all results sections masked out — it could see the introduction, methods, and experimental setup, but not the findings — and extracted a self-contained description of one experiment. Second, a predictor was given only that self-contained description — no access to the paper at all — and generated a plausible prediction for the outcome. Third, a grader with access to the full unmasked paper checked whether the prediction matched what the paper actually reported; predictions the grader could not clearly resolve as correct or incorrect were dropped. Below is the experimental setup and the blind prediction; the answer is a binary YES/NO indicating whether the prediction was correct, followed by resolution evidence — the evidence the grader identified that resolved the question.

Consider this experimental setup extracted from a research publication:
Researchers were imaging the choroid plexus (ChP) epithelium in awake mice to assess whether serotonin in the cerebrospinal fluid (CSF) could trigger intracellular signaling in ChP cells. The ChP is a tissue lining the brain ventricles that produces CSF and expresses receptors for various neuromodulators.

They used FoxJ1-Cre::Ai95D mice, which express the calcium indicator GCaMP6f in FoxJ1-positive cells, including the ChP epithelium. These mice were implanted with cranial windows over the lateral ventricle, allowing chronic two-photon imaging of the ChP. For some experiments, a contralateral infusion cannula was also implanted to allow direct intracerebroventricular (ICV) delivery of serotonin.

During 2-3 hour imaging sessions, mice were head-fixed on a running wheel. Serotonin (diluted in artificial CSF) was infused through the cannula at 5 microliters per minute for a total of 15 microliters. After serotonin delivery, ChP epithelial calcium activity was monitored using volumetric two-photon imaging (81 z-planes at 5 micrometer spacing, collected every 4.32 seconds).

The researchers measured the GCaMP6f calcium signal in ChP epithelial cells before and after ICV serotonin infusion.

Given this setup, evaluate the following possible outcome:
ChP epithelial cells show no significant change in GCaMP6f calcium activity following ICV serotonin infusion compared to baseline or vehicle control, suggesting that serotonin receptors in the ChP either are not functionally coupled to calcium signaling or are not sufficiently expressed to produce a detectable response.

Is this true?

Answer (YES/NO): NO